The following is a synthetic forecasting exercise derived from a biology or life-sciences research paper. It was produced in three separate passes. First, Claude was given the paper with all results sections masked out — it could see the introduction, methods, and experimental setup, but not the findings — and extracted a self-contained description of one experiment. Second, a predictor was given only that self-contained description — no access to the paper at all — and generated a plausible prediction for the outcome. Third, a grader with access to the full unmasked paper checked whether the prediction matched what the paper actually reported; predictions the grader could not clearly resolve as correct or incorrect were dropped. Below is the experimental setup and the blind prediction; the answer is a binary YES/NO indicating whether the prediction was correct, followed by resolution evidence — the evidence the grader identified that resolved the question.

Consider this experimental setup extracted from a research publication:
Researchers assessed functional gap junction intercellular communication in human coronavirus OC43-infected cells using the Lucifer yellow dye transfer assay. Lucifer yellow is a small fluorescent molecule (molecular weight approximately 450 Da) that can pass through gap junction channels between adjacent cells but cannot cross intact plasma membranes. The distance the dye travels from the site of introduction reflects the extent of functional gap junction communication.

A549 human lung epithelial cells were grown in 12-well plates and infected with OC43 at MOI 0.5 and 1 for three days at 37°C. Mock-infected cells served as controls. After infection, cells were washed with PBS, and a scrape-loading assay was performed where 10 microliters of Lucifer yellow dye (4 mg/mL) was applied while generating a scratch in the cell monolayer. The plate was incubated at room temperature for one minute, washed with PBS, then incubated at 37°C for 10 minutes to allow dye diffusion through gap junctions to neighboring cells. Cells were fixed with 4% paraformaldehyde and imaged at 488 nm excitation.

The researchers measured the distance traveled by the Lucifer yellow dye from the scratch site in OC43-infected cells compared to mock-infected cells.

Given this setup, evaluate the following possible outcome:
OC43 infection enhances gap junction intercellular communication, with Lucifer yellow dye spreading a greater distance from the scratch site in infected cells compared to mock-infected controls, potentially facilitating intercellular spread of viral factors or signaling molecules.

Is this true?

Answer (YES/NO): NO